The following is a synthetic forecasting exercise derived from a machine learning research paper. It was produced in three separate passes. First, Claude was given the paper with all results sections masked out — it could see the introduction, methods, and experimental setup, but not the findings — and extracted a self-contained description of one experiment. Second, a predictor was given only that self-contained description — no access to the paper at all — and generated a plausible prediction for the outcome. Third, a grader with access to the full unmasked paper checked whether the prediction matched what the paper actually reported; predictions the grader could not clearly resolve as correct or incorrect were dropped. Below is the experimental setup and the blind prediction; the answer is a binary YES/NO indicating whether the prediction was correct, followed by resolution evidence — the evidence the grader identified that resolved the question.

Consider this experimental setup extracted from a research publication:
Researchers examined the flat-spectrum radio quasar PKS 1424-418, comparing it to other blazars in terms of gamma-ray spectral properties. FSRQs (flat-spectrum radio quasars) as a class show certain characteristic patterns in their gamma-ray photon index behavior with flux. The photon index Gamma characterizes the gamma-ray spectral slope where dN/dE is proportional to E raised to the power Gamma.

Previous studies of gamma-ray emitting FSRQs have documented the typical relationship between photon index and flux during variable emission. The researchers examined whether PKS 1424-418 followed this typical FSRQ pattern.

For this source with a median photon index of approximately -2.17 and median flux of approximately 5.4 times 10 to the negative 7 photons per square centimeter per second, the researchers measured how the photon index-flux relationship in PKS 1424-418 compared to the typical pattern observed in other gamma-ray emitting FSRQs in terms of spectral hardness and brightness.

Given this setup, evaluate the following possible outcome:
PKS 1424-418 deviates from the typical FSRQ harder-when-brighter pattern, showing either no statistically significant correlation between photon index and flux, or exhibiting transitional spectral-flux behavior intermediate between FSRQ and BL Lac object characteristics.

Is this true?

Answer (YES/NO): NO